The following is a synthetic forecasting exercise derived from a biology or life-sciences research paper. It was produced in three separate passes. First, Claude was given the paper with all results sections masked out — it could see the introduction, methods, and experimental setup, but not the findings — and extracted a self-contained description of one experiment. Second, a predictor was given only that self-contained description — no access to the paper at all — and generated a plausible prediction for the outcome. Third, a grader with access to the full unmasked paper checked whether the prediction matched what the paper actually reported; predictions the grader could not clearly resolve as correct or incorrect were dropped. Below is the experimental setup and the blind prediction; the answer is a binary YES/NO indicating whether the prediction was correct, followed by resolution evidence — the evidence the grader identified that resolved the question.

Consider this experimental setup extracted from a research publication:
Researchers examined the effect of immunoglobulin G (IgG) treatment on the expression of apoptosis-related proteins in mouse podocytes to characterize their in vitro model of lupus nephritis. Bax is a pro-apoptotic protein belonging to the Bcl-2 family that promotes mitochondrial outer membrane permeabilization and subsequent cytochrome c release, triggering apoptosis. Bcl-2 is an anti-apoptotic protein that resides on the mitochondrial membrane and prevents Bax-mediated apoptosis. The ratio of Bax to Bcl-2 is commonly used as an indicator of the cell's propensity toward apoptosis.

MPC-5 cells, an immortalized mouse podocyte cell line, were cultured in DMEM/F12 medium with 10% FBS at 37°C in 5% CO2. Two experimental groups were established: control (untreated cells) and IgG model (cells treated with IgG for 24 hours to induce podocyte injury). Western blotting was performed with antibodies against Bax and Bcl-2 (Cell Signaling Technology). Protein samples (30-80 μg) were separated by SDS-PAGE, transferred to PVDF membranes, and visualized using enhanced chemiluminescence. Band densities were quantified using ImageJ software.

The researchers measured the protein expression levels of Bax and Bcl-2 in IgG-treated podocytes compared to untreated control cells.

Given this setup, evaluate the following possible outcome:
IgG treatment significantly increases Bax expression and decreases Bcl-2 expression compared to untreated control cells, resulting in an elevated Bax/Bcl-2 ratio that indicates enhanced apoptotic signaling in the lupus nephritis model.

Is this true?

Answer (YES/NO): YES